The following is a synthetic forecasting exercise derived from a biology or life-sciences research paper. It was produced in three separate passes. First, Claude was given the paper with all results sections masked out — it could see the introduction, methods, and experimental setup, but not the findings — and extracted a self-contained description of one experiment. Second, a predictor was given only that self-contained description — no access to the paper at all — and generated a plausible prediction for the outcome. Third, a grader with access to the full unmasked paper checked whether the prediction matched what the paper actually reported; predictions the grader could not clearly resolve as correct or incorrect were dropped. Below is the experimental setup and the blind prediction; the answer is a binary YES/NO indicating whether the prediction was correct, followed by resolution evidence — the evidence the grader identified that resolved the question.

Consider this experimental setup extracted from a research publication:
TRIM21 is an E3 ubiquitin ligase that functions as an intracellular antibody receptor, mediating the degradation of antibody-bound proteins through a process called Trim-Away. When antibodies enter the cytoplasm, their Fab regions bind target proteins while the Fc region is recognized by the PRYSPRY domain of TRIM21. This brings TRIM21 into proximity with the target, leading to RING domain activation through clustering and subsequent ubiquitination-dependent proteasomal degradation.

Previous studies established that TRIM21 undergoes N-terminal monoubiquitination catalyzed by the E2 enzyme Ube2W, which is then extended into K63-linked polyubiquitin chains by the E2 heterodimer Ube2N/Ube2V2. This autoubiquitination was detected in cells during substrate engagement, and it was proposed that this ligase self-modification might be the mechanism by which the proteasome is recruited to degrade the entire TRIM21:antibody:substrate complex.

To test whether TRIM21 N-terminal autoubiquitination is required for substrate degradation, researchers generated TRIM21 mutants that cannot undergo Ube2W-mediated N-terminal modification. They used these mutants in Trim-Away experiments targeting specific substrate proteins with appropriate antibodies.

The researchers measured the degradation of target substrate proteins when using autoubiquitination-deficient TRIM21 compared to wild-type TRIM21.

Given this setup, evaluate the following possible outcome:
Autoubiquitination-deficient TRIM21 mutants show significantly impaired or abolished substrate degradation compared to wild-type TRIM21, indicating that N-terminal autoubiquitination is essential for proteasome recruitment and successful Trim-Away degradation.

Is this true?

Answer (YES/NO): NO